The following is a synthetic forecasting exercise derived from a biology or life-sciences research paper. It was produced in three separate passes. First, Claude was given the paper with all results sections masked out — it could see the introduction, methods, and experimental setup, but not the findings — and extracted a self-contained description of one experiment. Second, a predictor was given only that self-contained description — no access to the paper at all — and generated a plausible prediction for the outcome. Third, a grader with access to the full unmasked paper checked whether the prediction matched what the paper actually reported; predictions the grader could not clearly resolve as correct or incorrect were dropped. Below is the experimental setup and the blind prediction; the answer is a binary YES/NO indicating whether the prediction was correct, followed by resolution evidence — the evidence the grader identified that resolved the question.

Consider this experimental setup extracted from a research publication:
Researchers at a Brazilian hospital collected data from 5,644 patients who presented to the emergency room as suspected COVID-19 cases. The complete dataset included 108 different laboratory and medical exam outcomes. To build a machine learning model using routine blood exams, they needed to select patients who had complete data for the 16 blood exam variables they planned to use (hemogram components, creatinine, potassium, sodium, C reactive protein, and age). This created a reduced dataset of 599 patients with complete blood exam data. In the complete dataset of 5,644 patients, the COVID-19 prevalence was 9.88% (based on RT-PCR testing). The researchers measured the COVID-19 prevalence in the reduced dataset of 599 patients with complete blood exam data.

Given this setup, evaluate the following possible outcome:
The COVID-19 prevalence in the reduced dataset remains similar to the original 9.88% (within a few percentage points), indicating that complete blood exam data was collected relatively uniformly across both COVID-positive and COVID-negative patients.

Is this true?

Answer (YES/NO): NO